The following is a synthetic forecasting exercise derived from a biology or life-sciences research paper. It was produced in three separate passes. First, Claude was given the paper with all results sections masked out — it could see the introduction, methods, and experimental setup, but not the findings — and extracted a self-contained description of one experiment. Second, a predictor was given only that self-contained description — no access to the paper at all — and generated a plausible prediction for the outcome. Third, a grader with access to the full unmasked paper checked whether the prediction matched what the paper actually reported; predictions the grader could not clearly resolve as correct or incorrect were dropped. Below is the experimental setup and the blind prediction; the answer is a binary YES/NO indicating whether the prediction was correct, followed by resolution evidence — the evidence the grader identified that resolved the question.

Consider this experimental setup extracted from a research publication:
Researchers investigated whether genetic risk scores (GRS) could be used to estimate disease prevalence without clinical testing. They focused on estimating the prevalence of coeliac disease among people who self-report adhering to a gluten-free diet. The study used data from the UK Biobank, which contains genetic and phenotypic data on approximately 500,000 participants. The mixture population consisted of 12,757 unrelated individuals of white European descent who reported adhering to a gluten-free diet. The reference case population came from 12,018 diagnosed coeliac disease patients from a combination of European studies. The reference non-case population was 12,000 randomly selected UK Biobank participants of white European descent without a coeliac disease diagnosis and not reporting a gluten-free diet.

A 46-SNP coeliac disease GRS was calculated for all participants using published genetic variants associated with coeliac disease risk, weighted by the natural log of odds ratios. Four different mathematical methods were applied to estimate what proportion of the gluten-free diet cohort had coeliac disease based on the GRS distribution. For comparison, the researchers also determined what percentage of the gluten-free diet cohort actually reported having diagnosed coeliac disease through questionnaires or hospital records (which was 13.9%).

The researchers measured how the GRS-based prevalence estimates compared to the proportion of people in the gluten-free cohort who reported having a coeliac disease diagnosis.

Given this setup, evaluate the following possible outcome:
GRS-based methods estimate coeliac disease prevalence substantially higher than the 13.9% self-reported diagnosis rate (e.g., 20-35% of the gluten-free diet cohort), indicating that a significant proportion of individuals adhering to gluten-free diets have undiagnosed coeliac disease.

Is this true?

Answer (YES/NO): NO